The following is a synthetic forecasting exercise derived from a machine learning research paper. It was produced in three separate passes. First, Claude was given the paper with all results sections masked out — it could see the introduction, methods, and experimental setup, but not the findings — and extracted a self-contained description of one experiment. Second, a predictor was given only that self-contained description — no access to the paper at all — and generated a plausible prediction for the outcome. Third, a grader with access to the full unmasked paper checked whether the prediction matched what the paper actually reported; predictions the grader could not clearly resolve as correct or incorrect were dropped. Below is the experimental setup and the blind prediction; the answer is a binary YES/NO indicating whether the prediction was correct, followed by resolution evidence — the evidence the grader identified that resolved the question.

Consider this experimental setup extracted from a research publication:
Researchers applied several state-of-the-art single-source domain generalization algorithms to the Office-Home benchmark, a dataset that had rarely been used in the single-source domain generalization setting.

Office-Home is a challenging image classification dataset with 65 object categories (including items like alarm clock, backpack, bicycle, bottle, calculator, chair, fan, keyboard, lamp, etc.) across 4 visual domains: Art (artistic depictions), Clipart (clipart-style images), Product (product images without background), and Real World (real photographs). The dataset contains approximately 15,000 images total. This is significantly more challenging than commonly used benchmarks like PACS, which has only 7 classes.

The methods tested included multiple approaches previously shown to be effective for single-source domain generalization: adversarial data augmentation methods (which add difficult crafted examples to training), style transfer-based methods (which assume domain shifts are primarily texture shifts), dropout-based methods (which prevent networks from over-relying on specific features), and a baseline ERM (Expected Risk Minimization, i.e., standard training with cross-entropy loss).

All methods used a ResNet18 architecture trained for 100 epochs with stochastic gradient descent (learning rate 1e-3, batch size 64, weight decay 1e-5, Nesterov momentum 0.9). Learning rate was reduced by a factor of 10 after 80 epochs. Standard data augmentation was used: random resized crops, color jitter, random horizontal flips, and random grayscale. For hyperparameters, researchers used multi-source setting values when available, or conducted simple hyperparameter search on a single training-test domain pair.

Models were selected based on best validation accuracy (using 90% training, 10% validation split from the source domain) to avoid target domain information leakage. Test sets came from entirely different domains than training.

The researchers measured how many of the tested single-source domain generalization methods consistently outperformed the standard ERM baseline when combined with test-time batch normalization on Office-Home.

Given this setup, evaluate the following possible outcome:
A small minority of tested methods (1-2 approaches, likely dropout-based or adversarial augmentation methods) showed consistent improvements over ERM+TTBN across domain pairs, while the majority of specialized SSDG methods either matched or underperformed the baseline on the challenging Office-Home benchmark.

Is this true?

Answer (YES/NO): NO